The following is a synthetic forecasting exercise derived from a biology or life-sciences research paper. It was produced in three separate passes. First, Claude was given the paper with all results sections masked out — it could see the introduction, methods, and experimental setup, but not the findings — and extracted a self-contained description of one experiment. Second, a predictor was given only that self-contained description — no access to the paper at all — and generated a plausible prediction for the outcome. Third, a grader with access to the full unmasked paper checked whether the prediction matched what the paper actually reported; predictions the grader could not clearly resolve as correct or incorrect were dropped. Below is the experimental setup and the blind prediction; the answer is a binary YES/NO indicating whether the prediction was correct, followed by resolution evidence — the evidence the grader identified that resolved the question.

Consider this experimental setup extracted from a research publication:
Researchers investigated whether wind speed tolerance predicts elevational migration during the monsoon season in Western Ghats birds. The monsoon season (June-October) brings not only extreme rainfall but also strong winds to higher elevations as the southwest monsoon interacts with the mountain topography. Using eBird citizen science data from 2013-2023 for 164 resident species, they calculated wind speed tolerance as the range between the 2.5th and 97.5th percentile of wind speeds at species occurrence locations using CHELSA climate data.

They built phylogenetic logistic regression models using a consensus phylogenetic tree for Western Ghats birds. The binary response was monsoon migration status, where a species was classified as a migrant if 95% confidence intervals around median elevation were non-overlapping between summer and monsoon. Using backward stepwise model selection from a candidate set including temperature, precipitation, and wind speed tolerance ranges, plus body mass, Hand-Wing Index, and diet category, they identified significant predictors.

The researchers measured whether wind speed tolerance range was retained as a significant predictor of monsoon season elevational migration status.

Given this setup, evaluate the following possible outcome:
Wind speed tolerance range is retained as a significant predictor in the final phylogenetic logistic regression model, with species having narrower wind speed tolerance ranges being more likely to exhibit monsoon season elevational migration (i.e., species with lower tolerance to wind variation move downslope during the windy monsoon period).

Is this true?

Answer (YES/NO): NO